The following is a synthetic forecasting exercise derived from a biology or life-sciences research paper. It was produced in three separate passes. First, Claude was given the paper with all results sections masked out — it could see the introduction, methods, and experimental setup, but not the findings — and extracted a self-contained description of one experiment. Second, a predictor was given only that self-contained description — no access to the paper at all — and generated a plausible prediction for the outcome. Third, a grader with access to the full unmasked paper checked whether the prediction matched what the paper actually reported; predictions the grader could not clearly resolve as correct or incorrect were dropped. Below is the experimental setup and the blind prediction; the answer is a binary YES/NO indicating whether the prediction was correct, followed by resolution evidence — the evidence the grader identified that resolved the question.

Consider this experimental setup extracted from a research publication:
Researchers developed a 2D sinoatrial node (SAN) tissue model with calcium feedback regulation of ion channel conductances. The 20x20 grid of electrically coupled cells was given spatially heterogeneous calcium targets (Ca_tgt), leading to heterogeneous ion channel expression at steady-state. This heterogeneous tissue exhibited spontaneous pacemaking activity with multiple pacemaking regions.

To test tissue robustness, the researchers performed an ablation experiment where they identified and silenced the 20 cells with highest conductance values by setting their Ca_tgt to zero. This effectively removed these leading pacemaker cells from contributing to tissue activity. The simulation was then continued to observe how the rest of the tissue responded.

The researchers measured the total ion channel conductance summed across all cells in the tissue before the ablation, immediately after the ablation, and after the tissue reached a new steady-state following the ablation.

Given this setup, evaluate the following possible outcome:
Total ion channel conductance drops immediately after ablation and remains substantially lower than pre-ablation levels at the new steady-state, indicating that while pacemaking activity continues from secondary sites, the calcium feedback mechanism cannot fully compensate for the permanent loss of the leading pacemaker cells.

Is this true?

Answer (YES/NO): NO